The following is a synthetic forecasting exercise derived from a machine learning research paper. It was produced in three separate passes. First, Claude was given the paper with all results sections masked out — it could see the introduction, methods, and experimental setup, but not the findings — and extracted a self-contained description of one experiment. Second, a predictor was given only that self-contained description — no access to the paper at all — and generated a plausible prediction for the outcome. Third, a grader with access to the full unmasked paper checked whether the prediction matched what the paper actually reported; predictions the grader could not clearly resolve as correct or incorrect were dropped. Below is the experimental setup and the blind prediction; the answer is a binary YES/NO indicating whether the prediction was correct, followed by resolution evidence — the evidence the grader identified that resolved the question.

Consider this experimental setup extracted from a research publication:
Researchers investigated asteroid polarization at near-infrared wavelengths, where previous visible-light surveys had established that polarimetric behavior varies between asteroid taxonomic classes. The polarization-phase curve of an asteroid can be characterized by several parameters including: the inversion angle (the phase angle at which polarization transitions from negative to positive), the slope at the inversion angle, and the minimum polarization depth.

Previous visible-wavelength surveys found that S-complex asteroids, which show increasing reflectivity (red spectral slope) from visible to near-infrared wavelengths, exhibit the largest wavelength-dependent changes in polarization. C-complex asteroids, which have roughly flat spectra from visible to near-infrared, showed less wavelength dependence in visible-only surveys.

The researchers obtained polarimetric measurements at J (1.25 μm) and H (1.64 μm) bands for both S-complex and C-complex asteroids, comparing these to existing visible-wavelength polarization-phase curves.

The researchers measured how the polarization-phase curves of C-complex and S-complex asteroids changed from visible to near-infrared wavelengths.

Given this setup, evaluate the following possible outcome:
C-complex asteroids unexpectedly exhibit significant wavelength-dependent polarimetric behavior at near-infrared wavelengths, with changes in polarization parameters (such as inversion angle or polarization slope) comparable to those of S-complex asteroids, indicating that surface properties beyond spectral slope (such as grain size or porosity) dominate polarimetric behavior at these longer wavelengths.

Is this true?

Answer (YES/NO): NO